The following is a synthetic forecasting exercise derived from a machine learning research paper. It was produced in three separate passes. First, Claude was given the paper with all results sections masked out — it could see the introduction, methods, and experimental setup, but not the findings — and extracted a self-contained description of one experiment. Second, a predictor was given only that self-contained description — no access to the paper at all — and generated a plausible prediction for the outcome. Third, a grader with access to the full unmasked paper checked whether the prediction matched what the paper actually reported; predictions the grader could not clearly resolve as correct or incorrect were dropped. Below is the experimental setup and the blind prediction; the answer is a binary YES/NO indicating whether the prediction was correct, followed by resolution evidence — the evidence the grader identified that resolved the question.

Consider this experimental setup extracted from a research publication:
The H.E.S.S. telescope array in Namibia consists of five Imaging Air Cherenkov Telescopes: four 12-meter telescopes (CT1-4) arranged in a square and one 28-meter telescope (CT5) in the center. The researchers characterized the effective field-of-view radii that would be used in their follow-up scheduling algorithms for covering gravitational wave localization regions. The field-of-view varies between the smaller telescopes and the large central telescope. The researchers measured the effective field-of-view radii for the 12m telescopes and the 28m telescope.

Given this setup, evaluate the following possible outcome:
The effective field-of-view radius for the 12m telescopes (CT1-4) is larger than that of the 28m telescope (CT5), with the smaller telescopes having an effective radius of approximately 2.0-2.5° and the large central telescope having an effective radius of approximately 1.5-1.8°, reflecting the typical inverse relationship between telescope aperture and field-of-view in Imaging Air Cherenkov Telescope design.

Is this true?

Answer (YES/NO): YES